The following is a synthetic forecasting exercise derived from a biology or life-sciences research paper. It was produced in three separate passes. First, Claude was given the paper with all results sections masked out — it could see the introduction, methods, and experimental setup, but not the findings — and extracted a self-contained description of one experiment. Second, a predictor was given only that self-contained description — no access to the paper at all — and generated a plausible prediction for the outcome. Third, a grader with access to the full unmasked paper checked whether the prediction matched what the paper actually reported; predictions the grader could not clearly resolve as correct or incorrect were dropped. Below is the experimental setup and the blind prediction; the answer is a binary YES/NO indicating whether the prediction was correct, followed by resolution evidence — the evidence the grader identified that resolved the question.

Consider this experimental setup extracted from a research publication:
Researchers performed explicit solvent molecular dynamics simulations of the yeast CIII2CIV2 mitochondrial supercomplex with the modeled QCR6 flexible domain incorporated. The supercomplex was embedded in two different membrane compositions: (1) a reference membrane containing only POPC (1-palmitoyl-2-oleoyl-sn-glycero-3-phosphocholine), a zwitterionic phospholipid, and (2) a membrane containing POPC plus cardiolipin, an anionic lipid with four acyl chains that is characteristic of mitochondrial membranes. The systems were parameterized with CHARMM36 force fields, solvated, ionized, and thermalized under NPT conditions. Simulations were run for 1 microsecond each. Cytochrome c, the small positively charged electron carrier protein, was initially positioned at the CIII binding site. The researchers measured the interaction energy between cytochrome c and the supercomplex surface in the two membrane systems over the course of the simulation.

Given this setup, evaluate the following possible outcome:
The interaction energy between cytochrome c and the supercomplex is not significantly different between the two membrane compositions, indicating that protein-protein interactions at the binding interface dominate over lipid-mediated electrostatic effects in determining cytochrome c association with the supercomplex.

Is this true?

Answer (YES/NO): NO